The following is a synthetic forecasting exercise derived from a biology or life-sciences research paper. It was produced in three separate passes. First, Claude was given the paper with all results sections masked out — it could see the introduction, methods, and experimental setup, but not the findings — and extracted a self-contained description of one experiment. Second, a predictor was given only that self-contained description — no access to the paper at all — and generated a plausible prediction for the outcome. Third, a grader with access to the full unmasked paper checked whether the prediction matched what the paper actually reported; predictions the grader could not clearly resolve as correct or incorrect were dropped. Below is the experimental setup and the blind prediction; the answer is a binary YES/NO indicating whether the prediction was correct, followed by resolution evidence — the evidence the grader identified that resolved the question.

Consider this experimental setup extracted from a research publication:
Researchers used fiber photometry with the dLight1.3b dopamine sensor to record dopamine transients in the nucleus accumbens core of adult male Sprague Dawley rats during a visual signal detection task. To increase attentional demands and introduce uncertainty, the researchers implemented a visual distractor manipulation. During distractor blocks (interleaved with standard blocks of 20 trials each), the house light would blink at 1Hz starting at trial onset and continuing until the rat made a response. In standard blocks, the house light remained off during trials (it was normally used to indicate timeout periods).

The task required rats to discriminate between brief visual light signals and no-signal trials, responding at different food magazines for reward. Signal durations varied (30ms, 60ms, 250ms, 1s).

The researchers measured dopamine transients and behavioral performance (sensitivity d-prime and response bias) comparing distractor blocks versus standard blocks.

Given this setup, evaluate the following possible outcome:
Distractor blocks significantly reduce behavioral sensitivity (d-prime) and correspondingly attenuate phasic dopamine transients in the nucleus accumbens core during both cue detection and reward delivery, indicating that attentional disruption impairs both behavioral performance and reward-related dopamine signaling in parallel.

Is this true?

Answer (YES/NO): NO